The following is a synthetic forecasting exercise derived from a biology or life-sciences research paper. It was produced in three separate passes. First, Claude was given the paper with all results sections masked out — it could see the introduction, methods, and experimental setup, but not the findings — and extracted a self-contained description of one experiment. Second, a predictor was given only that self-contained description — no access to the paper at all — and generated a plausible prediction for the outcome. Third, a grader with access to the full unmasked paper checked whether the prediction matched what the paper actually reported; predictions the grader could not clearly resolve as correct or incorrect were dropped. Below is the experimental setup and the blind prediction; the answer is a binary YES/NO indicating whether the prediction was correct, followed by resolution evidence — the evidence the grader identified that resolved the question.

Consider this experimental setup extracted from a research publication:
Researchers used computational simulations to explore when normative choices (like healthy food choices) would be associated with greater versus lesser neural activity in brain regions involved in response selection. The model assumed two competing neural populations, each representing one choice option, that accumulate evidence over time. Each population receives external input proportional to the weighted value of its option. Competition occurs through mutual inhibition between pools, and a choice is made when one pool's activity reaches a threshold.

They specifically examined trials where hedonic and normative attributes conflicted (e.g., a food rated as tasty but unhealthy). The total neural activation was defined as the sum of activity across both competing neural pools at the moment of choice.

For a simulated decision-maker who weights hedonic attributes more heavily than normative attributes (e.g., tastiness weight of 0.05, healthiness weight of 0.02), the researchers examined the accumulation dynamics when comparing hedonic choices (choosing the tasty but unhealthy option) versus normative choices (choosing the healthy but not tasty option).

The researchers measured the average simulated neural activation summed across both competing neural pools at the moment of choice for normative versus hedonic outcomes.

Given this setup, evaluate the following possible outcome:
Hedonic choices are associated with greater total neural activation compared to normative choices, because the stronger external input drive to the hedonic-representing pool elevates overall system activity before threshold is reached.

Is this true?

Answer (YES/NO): NO